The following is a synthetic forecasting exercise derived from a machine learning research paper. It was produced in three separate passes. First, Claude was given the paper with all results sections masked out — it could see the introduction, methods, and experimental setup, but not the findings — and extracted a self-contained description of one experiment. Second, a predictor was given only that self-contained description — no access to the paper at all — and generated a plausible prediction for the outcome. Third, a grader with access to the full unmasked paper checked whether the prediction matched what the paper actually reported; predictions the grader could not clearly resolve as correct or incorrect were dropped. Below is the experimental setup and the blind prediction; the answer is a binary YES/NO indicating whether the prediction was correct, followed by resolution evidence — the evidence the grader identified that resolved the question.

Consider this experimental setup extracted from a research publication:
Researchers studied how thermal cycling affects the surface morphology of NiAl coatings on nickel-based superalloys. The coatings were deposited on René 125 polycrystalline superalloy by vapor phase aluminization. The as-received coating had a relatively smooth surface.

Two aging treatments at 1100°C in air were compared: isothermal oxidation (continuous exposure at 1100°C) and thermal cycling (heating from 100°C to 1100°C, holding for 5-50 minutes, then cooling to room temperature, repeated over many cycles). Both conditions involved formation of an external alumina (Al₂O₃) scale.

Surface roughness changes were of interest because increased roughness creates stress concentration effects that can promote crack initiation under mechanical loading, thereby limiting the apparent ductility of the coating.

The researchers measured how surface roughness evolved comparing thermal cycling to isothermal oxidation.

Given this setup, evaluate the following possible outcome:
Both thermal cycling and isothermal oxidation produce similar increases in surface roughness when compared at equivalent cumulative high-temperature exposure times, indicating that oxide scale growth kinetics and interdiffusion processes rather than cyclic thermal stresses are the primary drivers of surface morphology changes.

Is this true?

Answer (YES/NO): NO